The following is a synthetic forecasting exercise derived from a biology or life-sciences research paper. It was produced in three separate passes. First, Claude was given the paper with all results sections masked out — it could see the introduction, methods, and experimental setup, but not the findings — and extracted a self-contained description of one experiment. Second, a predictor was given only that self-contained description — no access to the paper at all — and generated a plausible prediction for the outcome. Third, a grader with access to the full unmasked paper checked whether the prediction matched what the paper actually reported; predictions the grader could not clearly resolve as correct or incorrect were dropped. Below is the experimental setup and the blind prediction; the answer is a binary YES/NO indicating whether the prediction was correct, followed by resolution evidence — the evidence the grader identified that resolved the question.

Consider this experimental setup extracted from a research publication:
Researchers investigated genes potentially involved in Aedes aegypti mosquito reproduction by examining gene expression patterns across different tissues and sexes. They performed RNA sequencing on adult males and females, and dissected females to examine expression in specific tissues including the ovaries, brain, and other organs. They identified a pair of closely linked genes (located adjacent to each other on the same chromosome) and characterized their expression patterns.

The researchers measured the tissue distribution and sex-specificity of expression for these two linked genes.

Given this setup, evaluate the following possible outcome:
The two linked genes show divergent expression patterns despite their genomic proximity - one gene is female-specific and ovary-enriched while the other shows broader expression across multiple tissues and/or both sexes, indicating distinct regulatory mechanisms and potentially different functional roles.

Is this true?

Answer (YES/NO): NO